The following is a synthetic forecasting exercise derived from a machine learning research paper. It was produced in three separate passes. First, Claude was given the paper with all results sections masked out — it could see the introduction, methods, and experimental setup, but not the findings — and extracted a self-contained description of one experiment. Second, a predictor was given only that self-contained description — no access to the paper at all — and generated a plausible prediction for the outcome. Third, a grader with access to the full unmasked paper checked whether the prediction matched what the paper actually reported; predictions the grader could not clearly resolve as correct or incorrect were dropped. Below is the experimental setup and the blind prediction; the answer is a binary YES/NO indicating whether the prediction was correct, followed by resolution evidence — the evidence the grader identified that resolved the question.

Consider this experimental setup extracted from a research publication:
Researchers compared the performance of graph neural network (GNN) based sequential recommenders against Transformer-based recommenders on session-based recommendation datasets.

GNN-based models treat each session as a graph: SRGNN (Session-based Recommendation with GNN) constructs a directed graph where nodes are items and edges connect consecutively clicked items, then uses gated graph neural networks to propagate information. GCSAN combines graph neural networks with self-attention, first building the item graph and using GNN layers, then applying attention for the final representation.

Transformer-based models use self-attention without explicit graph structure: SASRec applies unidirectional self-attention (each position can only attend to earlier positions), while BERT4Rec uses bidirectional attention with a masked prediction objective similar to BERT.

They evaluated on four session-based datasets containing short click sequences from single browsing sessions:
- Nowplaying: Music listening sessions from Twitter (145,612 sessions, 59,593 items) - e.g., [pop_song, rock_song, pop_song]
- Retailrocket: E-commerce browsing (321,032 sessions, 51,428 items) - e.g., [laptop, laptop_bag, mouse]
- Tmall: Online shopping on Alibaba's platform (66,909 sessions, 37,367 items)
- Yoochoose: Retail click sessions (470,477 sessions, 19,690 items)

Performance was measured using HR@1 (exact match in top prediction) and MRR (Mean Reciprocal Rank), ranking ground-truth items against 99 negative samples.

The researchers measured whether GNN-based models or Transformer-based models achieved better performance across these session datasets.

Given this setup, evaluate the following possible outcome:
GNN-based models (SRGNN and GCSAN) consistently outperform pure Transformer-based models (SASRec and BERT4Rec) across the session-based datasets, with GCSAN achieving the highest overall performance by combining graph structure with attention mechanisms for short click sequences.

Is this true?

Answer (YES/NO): NO